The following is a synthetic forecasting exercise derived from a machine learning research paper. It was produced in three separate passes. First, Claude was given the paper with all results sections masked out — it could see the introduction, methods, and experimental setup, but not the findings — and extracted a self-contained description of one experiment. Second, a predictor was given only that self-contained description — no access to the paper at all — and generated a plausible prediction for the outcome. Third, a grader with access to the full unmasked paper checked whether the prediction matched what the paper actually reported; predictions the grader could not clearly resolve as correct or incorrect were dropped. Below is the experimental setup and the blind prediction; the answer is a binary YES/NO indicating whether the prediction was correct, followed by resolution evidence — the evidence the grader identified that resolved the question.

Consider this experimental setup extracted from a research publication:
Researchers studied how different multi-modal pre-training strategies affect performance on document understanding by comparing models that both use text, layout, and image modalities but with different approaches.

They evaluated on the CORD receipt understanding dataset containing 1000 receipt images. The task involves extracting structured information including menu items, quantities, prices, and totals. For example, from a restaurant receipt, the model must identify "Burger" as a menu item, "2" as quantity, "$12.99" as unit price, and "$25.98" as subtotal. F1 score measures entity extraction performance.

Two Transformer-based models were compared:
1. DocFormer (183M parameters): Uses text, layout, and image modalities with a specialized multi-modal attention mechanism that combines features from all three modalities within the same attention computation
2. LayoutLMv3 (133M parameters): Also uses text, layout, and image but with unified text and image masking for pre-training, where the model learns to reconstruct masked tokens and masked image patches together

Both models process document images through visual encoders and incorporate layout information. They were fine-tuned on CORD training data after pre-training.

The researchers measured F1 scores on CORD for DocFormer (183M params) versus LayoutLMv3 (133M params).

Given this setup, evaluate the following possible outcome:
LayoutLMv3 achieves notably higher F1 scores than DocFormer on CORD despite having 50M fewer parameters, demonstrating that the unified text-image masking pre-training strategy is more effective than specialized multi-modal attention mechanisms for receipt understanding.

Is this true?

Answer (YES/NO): NO